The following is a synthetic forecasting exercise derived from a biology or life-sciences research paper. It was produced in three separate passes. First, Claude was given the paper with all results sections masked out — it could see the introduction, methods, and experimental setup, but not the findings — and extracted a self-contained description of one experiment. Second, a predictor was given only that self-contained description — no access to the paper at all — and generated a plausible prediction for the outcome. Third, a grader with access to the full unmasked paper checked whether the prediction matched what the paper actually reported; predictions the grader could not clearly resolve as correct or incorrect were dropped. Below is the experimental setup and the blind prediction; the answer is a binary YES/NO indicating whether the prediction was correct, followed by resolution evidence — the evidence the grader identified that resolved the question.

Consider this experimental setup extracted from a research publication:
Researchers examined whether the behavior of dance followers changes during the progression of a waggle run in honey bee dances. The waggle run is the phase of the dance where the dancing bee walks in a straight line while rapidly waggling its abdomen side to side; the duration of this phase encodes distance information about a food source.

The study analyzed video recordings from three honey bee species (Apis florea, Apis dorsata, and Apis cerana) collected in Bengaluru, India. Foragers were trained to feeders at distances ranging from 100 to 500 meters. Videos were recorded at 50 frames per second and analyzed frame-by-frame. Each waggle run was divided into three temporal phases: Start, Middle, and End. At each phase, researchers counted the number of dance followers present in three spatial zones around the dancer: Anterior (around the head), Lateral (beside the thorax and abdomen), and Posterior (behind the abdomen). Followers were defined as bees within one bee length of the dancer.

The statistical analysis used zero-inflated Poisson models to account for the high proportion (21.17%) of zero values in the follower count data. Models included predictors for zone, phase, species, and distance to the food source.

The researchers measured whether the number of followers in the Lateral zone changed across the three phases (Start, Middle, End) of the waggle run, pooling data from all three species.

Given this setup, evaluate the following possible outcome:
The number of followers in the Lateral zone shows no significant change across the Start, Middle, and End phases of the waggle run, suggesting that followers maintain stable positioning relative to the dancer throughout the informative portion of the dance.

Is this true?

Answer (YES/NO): NO